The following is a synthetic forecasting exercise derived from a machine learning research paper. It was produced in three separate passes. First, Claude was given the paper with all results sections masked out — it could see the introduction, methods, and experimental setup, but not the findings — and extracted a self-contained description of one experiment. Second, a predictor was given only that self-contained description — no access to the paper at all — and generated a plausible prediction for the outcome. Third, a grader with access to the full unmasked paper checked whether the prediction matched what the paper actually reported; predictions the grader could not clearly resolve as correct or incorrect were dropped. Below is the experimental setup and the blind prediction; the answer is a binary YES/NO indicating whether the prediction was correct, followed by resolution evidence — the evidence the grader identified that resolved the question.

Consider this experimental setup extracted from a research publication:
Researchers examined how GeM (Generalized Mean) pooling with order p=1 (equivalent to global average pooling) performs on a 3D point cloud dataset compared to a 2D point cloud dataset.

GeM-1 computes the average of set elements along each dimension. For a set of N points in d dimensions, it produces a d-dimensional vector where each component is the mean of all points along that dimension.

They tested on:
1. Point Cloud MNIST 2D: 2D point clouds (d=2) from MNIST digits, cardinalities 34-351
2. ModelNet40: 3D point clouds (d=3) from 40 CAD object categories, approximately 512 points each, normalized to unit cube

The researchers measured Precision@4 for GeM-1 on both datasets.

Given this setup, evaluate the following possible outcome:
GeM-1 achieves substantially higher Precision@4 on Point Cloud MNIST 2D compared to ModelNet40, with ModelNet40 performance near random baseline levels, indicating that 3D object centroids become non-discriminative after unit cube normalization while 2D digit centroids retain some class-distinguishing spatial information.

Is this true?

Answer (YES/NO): NO